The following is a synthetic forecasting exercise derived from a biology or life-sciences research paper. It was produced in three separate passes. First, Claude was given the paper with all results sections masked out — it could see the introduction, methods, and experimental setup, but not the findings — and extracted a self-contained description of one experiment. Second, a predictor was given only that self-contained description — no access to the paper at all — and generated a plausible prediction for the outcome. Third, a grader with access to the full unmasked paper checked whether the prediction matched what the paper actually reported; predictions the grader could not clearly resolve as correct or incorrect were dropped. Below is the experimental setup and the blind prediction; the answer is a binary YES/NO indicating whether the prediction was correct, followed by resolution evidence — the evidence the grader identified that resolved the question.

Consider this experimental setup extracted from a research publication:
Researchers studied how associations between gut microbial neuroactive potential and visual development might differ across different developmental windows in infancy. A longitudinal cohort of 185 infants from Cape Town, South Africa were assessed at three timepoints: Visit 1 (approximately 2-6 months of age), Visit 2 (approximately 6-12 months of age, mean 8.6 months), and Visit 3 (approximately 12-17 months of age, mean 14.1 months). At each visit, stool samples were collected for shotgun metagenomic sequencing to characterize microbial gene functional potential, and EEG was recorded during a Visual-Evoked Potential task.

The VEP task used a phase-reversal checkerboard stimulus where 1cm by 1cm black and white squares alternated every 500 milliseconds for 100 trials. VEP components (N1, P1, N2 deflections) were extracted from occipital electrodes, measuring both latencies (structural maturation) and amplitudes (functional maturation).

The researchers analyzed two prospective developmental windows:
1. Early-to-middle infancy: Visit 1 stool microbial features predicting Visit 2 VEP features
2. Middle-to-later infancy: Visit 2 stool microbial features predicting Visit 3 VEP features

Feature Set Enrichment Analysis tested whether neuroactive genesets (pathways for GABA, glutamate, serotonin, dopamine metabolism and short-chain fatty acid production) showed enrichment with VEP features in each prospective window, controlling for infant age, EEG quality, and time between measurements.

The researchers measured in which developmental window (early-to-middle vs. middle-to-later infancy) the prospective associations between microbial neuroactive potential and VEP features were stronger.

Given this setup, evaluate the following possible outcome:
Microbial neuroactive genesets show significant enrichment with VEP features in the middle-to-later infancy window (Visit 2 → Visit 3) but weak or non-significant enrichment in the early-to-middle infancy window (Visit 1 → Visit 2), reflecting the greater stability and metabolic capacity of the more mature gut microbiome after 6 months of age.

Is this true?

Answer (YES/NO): NO